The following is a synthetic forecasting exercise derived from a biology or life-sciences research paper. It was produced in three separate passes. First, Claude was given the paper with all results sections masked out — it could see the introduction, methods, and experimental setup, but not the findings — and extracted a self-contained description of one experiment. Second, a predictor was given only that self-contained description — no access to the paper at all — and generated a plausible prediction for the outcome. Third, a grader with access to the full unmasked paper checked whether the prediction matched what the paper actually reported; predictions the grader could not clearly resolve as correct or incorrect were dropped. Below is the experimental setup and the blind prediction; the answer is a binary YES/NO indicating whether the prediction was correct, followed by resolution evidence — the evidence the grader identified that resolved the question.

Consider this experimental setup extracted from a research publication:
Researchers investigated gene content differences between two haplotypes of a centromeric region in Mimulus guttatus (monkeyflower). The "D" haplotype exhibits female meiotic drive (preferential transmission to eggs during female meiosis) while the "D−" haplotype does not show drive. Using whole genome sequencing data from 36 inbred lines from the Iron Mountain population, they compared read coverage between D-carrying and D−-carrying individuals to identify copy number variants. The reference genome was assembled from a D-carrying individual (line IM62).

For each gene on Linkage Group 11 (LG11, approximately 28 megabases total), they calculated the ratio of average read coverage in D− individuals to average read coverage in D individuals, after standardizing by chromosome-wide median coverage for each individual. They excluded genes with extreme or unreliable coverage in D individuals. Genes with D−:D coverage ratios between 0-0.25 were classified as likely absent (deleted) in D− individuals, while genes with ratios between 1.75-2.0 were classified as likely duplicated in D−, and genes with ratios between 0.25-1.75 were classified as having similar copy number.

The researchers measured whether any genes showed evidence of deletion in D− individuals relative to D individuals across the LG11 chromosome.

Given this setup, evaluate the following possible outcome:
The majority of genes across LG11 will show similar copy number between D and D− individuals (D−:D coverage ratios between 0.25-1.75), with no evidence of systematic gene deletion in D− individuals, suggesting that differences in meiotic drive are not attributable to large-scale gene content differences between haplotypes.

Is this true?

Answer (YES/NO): NO